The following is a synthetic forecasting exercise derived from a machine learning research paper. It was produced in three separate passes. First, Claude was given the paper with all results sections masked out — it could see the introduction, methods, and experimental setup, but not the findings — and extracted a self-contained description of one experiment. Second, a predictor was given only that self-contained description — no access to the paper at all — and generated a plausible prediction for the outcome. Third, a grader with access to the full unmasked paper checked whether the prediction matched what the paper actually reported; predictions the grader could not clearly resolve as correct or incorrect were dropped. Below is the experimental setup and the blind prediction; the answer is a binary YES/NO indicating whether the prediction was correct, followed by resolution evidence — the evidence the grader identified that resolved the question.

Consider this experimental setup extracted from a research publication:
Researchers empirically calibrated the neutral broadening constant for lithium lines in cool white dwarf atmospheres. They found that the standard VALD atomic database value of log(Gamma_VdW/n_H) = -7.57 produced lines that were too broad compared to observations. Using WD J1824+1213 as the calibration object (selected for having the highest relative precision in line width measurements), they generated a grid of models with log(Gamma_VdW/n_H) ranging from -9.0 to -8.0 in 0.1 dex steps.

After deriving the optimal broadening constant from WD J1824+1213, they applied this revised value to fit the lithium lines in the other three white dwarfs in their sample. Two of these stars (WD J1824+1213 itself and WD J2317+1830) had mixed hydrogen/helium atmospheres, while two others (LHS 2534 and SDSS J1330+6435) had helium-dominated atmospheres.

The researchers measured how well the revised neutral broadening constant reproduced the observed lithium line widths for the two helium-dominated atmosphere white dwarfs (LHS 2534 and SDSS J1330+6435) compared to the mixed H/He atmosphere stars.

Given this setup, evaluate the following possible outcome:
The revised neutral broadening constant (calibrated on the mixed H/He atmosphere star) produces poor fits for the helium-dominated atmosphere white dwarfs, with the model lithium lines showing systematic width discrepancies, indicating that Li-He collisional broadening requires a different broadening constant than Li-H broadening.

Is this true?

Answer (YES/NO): YES